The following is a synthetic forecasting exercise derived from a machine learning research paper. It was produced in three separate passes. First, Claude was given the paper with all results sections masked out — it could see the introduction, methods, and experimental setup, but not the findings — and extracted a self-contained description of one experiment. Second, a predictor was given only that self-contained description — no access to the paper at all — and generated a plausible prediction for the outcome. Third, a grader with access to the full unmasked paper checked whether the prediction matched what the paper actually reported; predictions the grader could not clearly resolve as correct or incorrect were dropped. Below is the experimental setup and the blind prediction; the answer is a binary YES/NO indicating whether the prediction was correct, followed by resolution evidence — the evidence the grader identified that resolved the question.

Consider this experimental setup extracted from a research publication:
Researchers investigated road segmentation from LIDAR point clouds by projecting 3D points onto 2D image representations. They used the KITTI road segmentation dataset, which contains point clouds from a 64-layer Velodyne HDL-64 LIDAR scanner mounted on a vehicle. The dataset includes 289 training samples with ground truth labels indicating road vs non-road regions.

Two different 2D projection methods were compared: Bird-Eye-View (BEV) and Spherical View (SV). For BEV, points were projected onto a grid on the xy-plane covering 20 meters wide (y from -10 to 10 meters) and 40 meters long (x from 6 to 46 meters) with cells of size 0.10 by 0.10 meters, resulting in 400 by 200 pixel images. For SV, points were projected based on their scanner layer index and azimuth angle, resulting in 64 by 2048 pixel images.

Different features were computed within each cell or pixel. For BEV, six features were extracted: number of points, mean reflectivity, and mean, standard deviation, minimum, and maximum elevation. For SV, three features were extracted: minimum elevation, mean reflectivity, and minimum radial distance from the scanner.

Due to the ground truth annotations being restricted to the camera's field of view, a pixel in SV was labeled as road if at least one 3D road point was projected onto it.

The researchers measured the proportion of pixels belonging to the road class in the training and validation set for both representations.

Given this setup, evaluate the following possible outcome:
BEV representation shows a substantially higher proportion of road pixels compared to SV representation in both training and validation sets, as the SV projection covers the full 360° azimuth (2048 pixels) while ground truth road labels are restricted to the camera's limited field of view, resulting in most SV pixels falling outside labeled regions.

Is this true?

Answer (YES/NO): YES